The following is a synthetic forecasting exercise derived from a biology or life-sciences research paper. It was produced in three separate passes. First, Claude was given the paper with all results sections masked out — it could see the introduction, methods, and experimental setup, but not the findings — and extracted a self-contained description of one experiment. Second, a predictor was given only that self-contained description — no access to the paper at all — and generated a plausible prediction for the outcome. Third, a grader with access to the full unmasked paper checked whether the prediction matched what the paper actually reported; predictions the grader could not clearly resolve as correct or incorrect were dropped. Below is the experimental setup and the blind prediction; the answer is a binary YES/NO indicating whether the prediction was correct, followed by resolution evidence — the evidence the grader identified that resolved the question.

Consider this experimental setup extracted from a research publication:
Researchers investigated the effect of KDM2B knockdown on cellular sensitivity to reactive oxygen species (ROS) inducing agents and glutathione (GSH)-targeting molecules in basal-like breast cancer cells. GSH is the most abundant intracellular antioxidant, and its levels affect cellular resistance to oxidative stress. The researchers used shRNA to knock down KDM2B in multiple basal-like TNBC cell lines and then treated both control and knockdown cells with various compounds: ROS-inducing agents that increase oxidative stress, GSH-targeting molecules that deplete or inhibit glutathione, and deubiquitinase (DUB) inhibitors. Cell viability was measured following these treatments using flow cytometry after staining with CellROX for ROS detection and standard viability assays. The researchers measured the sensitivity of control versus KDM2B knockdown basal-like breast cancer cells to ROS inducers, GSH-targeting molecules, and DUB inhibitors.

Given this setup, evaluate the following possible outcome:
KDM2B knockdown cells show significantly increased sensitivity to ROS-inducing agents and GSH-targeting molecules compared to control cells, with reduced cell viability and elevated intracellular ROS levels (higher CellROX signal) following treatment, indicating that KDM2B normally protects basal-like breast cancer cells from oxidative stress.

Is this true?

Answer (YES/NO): YES